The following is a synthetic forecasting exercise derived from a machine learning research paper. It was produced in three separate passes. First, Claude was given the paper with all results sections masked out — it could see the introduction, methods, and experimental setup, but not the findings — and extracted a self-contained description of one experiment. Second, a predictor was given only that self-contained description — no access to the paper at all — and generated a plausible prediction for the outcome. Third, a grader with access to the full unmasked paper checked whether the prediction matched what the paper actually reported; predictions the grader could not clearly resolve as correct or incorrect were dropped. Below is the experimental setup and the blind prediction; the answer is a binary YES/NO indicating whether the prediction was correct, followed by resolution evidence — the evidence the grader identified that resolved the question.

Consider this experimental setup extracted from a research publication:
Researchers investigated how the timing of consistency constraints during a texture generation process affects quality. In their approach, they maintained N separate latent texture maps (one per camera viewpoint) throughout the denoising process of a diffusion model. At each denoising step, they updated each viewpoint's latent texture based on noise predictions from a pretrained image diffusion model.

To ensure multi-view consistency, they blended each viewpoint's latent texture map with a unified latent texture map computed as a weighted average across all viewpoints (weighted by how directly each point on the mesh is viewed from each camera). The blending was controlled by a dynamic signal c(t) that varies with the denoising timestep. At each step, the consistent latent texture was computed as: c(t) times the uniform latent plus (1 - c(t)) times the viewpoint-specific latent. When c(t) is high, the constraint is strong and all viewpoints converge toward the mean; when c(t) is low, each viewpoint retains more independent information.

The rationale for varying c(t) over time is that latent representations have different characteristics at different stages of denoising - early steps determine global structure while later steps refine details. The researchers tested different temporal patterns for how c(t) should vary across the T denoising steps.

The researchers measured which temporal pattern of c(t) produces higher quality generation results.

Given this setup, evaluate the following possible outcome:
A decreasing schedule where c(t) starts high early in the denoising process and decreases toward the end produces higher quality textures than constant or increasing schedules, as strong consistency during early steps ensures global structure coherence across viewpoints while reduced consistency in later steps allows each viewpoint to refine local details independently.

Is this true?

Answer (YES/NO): NO